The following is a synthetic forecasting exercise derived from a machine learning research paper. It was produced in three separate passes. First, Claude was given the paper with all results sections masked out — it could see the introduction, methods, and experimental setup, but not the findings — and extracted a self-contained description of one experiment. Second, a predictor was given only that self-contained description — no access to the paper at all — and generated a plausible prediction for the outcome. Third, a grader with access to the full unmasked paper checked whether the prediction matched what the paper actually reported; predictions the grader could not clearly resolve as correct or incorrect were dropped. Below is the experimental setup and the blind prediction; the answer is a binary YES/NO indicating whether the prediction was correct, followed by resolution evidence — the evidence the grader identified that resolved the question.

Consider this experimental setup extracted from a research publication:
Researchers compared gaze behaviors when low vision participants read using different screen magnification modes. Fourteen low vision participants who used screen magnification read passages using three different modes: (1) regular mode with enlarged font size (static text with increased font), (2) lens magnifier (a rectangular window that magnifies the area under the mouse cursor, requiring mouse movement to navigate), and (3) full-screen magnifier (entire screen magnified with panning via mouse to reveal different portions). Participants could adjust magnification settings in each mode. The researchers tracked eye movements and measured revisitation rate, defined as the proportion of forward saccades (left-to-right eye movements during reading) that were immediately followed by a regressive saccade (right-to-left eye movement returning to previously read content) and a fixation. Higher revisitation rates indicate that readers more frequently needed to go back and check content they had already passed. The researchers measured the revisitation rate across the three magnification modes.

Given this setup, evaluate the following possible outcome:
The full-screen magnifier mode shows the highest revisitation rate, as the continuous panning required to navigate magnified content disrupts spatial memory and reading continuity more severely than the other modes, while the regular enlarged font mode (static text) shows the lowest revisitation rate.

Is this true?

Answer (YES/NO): NO